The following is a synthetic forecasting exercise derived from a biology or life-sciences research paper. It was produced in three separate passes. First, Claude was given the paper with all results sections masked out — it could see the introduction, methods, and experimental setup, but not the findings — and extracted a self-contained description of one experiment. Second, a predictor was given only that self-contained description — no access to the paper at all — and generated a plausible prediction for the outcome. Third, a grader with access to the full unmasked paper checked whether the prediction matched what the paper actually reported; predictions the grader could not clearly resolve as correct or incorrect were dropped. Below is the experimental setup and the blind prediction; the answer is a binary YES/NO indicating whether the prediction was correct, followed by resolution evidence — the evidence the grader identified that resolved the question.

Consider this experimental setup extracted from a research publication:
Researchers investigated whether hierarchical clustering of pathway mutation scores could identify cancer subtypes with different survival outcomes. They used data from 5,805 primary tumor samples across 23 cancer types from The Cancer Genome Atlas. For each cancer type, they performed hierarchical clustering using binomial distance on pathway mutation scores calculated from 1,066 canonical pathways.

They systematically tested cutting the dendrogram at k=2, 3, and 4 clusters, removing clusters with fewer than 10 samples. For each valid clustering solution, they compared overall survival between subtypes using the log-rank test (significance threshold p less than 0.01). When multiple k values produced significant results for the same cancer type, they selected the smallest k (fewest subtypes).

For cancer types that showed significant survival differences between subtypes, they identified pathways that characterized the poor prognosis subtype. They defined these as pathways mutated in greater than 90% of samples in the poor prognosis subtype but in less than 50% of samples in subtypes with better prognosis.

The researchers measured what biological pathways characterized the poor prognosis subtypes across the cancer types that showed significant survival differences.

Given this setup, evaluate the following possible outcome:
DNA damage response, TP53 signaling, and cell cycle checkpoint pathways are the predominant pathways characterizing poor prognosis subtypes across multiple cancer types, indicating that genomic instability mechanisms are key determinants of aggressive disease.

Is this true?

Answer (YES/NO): NO